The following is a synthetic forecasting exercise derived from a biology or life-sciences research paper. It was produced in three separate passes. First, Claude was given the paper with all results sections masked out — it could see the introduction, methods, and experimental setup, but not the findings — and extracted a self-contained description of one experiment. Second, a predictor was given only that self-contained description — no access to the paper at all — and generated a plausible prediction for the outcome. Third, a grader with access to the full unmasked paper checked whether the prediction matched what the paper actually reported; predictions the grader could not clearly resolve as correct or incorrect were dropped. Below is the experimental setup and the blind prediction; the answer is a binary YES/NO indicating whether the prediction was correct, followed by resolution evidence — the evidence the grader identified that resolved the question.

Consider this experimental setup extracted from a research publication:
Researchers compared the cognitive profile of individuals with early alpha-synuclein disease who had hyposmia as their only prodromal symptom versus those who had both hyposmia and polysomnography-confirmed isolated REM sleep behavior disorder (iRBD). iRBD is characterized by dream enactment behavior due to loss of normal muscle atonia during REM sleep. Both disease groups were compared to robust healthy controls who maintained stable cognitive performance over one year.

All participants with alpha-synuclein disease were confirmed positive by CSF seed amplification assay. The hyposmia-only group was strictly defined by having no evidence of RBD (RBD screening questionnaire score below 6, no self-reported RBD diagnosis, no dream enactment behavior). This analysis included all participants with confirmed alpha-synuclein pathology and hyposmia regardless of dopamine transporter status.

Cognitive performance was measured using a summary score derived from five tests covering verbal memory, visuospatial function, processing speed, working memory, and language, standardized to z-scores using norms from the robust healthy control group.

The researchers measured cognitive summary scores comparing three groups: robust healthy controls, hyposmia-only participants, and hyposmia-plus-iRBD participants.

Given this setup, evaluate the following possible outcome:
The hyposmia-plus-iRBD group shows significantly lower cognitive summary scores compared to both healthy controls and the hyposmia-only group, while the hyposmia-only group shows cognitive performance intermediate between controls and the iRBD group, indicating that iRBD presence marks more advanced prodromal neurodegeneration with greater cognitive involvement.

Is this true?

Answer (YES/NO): NO